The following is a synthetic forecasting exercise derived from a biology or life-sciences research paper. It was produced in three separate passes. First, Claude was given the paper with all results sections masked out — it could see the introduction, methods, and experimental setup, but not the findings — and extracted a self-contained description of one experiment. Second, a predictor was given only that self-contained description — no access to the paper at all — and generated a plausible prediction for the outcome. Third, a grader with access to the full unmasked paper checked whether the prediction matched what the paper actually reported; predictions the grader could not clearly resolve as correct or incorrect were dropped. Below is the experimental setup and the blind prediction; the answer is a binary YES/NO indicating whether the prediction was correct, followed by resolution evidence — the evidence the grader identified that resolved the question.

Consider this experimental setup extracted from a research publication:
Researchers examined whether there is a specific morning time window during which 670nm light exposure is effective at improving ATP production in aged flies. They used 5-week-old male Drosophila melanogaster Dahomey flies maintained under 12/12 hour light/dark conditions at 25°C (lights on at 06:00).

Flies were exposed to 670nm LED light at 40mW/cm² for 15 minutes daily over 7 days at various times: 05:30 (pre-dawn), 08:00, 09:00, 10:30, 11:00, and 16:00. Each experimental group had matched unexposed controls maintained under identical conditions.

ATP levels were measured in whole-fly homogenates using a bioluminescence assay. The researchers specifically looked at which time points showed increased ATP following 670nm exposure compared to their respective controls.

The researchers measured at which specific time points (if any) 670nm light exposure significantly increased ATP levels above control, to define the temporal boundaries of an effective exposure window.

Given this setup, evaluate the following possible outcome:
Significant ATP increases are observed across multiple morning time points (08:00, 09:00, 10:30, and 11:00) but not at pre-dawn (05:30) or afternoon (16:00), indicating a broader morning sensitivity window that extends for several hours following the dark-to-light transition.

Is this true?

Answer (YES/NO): NO